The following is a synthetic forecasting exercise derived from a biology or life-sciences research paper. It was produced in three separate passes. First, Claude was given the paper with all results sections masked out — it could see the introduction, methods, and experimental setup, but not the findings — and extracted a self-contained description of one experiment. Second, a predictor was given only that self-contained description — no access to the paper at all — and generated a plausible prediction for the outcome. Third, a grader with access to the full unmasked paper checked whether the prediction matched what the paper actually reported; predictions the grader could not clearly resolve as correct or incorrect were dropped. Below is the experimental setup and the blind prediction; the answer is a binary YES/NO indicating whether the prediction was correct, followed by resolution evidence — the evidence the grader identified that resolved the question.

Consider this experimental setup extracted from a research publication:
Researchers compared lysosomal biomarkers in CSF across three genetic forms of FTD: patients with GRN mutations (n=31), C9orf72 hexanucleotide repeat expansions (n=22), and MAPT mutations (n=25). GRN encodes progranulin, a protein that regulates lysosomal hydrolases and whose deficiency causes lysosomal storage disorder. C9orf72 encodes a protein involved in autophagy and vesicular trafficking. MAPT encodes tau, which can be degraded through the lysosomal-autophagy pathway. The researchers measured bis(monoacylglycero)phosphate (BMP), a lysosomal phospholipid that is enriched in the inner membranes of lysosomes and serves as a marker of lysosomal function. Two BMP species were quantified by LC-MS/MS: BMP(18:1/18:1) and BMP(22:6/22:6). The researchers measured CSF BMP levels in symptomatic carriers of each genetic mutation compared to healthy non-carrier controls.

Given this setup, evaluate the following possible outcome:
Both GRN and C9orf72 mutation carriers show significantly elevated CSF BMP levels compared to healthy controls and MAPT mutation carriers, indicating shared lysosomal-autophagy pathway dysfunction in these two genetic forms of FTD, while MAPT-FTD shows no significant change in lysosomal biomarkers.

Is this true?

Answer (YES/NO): NO